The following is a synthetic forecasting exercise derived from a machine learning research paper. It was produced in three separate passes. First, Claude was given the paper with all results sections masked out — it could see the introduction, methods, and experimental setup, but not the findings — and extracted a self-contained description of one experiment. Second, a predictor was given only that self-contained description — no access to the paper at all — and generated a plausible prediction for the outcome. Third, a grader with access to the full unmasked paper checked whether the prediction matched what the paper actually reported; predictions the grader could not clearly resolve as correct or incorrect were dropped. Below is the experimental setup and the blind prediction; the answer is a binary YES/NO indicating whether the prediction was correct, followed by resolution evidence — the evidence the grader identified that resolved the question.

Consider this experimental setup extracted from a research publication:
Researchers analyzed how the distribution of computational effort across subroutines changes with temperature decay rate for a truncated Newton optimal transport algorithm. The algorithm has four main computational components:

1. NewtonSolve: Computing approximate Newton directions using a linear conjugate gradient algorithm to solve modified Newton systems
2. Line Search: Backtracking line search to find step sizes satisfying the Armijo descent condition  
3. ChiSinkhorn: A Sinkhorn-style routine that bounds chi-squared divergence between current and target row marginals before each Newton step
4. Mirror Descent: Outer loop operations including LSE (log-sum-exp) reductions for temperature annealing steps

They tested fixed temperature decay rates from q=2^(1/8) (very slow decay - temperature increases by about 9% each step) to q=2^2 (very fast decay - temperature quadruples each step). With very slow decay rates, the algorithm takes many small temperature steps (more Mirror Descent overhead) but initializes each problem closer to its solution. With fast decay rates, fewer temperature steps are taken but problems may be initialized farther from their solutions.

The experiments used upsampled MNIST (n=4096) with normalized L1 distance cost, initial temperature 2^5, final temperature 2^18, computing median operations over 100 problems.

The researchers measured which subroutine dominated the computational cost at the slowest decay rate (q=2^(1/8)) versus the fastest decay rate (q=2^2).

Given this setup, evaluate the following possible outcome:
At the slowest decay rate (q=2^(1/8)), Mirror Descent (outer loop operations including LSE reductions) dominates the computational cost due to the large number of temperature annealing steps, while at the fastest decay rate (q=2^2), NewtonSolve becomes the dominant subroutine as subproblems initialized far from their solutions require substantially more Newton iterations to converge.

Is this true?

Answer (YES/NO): NO